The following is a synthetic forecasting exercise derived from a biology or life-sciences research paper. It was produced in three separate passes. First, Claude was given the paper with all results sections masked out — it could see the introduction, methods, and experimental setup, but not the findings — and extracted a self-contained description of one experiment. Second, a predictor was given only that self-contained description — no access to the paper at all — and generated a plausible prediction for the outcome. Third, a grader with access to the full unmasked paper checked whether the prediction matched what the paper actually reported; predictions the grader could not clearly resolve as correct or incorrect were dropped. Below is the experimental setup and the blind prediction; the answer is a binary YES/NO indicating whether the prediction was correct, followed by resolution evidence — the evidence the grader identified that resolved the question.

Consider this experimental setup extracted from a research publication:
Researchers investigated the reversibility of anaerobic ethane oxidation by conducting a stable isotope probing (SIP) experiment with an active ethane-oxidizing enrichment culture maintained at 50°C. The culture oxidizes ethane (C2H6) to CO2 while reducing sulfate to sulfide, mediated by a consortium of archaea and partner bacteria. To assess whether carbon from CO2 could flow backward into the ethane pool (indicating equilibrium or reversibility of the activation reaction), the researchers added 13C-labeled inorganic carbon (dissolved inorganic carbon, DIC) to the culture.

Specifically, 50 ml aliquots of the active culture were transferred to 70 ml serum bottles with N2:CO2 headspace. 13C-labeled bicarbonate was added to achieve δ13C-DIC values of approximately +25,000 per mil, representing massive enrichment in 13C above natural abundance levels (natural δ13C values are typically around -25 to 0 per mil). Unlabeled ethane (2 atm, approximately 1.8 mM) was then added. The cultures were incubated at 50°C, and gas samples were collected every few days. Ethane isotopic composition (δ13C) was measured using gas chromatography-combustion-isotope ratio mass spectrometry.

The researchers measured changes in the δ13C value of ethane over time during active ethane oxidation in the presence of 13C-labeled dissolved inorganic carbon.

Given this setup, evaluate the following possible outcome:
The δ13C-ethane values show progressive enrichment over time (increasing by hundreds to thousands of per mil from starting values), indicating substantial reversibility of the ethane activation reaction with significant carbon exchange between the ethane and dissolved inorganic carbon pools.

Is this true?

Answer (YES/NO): NO